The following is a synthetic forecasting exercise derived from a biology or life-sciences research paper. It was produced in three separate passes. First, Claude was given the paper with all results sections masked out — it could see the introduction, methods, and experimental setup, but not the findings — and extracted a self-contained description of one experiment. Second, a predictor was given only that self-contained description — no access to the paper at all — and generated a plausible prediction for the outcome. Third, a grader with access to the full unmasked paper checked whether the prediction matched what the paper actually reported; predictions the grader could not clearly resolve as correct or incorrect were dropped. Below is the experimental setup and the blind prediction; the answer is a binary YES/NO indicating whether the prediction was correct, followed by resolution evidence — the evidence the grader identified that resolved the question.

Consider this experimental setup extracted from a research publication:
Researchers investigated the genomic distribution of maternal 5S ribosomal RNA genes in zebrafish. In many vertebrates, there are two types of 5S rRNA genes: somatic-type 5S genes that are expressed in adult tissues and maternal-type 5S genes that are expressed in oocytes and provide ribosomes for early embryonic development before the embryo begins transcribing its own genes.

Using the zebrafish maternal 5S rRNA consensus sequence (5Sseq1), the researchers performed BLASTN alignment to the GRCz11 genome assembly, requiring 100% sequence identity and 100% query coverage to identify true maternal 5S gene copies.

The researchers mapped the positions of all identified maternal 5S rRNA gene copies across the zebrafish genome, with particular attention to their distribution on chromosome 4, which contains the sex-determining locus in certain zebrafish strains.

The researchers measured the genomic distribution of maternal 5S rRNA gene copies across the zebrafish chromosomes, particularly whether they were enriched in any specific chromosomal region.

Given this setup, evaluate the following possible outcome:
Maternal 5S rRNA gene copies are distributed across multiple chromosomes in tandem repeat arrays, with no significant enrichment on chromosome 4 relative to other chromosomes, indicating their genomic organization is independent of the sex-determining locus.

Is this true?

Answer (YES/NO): NO